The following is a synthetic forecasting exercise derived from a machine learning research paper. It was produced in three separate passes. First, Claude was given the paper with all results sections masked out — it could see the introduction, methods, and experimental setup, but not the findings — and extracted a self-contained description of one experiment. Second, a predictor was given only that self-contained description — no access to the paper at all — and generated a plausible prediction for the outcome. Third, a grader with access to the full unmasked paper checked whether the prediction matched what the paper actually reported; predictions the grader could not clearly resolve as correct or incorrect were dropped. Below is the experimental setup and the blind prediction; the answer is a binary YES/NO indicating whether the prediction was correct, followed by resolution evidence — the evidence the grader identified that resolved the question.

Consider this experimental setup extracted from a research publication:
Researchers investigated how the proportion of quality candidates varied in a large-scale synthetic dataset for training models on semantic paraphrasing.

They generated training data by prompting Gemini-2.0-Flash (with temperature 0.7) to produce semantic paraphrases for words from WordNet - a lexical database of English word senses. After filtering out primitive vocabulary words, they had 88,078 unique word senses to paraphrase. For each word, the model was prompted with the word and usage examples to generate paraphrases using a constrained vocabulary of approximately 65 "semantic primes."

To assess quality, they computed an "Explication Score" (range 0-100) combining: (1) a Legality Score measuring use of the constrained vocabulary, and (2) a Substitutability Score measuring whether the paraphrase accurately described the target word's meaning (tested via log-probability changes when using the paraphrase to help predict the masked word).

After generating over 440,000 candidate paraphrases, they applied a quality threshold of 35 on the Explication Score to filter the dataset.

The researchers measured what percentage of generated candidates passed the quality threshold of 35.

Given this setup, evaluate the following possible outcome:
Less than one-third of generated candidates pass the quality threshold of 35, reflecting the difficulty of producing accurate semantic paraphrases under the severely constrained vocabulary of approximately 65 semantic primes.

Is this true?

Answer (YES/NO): YES